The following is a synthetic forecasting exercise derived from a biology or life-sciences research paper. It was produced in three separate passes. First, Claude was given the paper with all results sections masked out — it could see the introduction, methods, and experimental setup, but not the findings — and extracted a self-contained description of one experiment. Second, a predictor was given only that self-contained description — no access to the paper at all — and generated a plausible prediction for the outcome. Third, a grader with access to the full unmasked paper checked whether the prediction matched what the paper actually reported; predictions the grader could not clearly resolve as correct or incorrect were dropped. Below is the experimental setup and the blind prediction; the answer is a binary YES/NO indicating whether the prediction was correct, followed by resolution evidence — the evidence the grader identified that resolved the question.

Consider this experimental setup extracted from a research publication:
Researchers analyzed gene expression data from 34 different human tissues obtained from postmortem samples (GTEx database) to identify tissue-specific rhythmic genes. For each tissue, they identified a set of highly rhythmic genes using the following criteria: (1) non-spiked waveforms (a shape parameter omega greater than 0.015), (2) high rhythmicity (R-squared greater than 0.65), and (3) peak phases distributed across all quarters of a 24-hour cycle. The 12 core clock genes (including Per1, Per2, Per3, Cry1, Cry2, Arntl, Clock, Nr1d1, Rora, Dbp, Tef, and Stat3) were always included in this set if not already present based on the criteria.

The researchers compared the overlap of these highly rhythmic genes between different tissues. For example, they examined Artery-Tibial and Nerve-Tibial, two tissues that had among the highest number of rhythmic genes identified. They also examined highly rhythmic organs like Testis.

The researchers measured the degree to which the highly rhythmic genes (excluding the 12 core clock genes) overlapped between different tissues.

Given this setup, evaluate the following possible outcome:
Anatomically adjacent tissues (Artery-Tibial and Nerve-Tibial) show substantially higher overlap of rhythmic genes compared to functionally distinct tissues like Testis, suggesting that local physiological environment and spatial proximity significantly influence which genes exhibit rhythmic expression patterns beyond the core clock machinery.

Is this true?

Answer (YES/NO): NO